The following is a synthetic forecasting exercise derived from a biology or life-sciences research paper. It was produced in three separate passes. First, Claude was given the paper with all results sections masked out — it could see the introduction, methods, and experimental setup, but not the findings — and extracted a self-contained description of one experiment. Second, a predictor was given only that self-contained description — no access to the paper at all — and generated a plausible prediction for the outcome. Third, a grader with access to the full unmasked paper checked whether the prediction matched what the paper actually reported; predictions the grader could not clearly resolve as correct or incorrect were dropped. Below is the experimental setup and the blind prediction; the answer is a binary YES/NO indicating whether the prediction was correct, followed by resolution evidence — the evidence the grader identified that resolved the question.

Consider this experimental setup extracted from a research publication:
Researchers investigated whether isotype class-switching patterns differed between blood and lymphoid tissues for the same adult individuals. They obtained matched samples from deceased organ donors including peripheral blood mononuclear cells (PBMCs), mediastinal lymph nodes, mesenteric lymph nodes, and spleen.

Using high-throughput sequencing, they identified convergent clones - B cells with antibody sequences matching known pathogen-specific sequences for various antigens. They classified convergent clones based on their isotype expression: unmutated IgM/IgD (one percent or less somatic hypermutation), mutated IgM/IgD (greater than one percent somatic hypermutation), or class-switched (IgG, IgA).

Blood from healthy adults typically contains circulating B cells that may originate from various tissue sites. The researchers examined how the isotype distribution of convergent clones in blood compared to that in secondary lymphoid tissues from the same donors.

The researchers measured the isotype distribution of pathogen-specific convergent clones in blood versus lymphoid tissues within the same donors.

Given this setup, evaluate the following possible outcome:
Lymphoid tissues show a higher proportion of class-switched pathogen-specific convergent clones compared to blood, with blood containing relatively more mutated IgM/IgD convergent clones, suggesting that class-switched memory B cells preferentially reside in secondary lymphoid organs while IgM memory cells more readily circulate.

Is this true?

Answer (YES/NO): YES